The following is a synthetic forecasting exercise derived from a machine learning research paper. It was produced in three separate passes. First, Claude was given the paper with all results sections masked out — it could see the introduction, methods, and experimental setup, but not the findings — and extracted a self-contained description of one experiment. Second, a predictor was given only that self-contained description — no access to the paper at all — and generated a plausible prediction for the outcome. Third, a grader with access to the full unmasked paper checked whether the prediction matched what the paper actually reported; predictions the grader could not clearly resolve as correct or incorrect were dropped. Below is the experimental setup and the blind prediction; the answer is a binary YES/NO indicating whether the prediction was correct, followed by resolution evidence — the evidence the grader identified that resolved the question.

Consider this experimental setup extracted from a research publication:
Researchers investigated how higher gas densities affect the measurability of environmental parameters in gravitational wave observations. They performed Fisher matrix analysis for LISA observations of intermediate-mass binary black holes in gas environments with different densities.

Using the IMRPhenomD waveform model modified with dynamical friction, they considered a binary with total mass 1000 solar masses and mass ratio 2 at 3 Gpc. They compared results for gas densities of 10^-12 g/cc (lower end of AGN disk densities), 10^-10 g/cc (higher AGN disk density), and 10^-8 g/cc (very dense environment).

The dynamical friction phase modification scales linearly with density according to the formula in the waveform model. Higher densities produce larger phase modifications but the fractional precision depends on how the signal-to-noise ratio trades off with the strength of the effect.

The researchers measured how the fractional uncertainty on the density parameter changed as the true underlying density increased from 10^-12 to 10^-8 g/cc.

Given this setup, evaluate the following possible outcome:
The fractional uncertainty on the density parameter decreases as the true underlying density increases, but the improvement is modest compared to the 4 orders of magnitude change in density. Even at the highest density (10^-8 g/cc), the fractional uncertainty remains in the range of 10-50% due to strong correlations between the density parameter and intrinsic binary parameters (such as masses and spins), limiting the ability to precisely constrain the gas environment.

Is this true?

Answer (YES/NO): NO